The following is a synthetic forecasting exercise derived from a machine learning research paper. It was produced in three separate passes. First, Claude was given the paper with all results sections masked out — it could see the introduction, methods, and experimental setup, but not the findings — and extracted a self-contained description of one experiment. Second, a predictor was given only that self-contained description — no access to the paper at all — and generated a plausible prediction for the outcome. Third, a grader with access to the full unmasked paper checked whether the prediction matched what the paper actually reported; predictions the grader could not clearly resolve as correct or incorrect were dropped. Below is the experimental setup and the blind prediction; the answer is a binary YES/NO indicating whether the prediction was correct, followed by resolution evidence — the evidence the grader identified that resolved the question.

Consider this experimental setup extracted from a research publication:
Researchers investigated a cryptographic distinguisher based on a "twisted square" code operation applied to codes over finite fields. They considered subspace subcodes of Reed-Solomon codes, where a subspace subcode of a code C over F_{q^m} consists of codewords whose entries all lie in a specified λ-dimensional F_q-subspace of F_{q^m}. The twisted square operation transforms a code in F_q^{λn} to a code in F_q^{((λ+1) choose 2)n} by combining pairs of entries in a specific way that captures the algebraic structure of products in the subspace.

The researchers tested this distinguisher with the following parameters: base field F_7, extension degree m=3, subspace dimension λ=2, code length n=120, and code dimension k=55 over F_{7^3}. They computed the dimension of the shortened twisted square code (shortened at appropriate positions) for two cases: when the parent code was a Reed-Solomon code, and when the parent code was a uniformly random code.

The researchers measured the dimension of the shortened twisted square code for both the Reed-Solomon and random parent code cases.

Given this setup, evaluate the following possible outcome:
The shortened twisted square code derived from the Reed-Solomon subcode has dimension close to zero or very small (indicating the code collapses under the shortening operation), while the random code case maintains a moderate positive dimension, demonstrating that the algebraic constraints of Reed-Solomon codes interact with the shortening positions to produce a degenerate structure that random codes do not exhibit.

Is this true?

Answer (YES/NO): NO